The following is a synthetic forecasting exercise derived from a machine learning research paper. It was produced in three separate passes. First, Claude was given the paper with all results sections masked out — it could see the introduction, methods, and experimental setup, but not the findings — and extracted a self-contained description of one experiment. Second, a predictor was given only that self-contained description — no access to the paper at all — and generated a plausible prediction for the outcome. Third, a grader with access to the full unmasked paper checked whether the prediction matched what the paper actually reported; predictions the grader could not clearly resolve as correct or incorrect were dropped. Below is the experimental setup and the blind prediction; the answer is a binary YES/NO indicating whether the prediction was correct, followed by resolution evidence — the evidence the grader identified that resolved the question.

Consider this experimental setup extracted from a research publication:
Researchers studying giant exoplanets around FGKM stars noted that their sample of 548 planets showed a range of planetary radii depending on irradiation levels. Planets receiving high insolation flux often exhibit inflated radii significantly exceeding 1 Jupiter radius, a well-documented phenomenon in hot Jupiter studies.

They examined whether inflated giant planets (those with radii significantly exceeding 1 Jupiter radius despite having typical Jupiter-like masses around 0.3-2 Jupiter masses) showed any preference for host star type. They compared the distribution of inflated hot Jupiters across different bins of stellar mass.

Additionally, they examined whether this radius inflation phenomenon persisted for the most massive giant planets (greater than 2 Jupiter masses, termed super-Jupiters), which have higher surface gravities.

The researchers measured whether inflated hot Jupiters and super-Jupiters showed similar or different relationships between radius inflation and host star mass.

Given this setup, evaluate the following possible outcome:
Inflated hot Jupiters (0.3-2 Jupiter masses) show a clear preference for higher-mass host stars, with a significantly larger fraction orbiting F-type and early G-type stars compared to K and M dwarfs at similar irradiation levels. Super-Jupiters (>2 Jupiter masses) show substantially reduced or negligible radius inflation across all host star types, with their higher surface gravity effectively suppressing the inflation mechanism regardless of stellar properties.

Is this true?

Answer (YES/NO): YES